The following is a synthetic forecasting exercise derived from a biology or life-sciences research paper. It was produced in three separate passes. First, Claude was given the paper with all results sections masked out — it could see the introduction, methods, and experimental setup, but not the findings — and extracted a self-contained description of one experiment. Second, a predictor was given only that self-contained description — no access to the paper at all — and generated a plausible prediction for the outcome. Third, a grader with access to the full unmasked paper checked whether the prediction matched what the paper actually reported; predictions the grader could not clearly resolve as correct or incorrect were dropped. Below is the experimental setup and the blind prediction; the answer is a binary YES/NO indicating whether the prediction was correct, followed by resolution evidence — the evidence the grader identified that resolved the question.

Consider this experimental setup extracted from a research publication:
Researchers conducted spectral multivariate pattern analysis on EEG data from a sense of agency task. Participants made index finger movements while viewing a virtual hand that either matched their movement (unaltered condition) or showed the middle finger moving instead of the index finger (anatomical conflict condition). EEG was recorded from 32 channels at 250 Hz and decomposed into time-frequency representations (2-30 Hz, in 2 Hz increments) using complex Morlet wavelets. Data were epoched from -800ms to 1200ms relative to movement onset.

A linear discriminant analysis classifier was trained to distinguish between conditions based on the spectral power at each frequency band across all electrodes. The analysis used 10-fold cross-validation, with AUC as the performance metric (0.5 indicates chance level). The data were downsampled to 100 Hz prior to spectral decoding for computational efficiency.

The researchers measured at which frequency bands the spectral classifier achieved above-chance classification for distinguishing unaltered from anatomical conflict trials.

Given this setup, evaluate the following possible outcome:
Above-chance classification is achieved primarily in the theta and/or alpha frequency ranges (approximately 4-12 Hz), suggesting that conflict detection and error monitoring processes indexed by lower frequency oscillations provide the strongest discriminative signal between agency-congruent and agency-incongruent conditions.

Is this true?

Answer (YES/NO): NO